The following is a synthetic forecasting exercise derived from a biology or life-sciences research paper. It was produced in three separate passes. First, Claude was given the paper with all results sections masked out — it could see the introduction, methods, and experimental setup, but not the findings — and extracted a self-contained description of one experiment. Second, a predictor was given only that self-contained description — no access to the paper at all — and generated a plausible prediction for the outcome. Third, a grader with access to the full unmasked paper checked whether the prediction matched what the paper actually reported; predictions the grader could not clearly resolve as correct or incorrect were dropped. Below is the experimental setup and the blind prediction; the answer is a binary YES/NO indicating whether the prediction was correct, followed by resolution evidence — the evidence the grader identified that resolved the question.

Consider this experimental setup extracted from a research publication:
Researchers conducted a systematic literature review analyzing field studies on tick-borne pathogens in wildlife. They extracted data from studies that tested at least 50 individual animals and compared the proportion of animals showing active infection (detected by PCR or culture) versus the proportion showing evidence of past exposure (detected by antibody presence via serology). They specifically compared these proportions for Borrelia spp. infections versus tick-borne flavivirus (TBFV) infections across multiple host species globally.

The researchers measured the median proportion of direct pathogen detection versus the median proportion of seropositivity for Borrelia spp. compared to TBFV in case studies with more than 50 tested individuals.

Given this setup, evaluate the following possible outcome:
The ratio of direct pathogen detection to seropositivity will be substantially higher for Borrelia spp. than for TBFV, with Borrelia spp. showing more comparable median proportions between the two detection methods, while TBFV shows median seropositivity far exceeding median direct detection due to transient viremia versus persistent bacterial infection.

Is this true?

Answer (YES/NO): NO